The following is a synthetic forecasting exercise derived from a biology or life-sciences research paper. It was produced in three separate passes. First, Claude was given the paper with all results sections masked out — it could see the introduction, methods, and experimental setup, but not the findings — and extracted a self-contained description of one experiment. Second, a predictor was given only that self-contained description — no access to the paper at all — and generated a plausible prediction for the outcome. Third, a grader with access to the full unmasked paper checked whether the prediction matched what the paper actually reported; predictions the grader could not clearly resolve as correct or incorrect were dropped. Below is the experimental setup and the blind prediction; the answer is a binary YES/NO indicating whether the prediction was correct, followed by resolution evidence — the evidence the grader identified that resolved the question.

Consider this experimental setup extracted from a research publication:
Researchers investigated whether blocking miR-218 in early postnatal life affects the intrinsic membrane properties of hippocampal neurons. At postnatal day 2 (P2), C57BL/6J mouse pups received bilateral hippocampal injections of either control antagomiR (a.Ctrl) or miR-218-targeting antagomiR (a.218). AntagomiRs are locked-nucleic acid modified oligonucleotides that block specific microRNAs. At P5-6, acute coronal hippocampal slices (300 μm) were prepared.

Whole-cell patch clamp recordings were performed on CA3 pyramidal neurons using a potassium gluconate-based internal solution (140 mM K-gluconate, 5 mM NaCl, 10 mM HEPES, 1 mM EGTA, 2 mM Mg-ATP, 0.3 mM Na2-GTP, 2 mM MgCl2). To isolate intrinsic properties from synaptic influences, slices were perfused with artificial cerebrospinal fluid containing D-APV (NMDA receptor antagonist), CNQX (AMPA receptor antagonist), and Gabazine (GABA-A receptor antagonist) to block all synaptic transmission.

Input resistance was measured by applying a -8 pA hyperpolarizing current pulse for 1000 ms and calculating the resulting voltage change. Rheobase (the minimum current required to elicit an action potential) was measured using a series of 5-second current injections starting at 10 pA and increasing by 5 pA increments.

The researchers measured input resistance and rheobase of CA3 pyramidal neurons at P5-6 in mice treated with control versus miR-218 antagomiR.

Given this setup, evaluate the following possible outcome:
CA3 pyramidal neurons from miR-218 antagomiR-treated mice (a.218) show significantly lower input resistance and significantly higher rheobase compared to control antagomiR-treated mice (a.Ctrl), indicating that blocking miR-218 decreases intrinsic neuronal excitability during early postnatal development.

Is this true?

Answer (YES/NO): NO